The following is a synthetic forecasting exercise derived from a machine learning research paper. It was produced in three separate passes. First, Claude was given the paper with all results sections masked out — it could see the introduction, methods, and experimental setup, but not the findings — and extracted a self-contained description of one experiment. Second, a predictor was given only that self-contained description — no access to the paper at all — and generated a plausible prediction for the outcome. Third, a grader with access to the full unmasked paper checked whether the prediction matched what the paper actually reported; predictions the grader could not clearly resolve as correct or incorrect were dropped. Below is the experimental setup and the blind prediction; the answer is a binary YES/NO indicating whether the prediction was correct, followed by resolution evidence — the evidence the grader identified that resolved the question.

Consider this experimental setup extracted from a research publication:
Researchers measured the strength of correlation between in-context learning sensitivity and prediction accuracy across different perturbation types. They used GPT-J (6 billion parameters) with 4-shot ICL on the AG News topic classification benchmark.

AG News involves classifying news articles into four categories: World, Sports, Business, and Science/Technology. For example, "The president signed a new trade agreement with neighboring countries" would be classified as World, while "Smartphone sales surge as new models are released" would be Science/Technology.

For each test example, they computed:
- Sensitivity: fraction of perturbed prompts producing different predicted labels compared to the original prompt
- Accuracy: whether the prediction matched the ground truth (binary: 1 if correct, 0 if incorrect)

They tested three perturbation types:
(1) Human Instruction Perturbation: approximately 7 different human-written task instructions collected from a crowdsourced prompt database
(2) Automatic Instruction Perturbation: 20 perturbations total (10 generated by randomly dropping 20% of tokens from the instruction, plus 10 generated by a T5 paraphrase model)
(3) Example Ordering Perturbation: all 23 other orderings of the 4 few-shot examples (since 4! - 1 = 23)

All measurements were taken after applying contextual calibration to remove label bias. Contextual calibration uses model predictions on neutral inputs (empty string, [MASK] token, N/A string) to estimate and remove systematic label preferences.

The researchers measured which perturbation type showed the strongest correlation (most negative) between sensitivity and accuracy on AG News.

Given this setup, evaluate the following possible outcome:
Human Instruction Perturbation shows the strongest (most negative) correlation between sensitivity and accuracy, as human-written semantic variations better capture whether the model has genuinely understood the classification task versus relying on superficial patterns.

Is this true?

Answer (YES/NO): YES